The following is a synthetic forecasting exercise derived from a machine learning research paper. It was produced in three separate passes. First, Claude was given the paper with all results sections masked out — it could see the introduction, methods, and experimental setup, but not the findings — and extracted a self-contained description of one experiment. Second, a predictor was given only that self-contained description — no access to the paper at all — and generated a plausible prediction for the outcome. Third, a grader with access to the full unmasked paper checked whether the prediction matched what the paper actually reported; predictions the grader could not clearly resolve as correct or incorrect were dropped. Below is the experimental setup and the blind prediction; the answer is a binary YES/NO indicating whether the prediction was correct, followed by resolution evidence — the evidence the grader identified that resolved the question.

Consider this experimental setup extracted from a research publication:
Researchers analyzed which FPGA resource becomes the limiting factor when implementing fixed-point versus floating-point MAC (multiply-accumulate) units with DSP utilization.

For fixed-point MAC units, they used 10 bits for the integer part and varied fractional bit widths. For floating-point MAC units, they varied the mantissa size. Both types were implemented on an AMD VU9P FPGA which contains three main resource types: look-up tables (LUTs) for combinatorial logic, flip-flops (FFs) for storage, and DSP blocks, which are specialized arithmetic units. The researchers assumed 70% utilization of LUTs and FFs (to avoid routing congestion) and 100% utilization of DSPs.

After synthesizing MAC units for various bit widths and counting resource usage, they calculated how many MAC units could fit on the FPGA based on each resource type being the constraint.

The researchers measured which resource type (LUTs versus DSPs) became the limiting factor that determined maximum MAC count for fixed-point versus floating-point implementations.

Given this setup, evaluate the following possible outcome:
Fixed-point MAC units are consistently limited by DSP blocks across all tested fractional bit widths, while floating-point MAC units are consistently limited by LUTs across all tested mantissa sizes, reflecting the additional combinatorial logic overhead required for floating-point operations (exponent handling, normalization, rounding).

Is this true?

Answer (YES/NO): YES